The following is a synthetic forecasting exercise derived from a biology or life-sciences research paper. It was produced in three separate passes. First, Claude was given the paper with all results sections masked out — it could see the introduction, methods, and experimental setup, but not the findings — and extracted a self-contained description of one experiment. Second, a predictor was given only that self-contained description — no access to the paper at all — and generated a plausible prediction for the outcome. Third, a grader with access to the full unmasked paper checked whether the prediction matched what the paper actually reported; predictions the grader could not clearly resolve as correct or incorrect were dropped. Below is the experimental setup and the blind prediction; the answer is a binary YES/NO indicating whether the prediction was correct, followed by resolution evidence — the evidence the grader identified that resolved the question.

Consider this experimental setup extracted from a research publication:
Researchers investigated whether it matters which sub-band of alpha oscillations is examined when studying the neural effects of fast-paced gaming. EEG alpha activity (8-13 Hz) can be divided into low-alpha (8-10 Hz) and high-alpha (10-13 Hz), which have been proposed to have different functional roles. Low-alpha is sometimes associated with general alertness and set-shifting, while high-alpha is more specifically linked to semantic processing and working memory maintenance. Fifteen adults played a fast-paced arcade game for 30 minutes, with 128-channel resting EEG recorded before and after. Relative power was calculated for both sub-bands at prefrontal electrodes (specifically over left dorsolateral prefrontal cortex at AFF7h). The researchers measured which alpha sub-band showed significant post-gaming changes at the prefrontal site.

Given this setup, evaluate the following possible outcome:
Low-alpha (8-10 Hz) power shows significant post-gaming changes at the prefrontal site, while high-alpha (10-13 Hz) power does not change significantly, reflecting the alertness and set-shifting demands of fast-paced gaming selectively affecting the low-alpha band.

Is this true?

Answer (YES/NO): NO